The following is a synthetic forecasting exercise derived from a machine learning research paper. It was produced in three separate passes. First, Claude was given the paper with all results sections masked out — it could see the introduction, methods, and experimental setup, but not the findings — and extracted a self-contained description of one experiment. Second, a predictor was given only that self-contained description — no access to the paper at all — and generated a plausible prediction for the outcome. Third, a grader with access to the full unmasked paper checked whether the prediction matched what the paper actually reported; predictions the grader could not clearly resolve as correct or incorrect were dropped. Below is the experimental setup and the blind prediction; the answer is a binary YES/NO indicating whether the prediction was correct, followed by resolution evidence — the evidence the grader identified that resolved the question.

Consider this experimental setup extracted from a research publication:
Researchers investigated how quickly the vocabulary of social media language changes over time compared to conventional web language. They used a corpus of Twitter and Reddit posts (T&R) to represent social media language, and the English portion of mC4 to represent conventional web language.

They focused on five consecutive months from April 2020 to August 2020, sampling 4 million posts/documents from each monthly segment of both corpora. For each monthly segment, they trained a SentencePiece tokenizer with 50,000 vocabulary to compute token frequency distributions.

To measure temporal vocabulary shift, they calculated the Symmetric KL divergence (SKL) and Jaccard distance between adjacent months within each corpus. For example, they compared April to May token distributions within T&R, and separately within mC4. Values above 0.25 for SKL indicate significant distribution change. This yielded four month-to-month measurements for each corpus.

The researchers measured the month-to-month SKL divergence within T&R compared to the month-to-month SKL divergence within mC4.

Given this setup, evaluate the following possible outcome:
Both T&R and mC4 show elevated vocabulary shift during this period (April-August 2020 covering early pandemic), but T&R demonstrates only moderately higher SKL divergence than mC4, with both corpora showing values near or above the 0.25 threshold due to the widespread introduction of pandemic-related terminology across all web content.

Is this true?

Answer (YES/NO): NO